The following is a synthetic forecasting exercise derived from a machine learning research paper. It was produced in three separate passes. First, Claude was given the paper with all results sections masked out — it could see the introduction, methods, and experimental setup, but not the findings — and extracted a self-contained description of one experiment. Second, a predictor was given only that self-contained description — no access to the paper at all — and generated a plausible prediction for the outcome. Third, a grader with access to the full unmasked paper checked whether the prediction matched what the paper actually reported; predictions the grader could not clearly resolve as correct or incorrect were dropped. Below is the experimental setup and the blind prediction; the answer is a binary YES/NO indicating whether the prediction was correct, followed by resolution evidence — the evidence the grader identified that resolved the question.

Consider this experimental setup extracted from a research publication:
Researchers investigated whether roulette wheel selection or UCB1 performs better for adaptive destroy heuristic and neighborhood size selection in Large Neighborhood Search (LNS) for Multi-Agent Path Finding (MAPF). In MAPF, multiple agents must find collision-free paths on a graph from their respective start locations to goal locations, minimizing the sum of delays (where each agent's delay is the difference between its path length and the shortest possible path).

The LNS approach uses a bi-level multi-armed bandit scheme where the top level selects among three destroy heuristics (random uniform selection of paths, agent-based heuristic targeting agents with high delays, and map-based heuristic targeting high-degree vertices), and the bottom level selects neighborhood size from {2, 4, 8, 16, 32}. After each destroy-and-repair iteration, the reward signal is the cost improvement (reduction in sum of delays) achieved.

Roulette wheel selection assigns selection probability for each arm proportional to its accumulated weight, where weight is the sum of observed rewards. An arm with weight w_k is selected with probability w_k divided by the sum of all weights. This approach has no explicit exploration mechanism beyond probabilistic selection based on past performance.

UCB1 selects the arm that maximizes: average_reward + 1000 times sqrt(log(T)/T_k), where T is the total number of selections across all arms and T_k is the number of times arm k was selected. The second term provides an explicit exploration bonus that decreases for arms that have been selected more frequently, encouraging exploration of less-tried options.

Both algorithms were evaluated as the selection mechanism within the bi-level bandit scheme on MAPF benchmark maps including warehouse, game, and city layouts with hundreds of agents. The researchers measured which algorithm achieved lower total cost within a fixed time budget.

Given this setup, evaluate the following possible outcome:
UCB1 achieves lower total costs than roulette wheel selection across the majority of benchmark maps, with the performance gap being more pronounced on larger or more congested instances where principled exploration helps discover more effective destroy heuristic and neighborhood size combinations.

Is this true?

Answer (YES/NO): NO